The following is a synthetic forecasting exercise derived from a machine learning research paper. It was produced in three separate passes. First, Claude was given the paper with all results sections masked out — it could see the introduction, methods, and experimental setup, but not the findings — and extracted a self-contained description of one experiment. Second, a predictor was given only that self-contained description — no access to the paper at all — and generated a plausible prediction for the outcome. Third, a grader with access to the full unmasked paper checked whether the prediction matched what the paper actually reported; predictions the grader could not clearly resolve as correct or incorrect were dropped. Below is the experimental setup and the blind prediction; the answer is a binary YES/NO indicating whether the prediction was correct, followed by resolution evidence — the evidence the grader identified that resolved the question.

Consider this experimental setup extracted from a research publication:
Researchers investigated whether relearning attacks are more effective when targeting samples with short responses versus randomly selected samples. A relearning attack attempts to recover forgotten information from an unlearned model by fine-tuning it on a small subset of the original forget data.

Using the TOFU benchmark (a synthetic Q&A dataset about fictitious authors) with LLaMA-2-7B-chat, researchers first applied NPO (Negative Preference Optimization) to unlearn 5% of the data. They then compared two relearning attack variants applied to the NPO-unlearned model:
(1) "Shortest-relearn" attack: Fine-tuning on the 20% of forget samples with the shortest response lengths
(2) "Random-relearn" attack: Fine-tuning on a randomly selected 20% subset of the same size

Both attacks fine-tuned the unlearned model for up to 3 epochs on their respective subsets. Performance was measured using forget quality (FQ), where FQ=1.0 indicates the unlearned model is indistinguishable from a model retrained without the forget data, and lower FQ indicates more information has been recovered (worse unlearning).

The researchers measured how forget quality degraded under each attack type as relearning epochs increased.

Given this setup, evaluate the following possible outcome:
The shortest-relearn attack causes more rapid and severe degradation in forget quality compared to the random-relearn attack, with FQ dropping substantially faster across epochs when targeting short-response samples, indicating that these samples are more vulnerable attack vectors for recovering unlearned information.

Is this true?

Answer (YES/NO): YES